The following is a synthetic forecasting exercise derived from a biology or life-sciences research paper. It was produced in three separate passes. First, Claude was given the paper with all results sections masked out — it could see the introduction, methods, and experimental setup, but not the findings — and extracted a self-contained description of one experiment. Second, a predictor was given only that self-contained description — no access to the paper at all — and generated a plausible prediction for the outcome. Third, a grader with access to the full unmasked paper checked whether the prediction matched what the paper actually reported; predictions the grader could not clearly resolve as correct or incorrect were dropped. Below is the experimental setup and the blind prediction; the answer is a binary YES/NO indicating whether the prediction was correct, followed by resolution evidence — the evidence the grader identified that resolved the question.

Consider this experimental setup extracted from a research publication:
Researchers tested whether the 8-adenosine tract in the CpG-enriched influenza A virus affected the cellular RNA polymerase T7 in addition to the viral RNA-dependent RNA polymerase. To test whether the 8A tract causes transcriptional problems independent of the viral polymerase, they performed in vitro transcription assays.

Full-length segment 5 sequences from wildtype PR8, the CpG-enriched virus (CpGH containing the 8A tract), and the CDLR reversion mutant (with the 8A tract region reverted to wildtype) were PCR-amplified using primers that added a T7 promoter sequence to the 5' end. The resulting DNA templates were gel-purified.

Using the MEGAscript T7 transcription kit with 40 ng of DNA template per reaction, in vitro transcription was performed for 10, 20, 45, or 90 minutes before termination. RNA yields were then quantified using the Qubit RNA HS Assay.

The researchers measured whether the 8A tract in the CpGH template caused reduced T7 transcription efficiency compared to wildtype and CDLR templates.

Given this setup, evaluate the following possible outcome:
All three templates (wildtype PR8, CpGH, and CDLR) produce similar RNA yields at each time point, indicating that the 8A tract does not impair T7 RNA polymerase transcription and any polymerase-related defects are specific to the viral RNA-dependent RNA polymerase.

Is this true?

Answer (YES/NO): YES